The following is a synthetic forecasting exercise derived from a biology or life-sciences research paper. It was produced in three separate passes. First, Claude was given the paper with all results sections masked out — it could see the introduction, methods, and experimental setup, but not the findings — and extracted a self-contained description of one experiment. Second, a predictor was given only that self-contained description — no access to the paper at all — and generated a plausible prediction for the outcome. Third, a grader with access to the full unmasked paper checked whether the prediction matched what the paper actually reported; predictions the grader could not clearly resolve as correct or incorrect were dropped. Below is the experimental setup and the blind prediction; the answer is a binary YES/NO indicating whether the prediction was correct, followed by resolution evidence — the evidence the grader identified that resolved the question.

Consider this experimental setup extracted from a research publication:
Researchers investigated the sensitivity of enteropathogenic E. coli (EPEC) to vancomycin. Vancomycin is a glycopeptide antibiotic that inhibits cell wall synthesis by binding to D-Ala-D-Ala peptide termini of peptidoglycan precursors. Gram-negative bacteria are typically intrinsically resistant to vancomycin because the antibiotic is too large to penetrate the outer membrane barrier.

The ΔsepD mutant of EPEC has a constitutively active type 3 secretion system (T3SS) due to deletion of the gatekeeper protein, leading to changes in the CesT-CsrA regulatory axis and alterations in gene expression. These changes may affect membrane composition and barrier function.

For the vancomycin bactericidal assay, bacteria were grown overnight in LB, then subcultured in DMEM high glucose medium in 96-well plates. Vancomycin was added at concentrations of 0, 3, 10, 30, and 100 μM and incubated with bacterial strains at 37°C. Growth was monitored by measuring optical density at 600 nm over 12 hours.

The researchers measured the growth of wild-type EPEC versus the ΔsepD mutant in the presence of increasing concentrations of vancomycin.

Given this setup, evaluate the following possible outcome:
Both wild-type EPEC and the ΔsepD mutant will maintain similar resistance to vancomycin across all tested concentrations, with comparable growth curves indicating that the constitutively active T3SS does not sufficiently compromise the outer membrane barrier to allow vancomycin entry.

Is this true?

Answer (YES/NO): NO